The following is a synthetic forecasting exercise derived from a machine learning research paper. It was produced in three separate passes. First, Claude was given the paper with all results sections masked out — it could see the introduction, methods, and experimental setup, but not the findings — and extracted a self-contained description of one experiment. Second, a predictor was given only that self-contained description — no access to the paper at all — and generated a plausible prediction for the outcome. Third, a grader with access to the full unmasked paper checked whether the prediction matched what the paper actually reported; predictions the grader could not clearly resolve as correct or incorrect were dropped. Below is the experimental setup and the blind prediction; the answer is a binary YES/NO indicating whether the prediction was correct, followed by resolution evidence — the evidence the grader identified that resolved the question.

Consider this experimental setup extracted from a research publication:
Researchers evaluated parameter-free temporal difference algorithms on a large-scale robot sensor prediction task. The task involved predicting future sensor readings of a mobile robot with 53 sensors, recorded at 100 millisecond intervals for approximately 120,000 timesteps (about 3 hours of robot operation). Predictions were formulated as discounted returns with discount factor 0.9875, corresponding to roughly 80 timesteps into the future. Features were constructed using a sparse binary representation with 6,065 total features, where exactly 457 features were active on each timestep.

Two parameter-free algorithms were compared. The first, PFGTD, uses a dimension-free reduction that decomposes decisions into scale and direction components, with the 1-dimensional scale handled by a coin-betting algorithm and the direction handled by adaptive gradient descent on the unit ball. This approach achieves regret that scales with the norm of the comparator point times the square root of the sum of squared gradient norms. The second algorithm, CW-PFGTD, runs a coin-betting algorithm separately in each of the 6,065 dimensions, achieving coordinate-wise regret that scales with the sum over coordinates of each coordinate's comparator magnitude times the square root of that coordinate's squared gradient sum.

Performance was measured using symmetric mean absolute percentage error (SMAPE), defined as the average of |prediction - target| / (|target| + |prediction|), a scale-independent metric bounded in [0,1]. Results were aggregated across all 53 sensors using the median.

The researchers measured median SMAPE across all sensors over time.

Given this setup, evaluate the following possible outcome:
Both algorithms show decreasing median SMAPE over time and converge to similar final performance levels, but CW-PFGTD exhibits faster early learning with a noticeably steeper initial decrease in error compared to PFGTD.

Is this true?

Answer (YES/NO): NO